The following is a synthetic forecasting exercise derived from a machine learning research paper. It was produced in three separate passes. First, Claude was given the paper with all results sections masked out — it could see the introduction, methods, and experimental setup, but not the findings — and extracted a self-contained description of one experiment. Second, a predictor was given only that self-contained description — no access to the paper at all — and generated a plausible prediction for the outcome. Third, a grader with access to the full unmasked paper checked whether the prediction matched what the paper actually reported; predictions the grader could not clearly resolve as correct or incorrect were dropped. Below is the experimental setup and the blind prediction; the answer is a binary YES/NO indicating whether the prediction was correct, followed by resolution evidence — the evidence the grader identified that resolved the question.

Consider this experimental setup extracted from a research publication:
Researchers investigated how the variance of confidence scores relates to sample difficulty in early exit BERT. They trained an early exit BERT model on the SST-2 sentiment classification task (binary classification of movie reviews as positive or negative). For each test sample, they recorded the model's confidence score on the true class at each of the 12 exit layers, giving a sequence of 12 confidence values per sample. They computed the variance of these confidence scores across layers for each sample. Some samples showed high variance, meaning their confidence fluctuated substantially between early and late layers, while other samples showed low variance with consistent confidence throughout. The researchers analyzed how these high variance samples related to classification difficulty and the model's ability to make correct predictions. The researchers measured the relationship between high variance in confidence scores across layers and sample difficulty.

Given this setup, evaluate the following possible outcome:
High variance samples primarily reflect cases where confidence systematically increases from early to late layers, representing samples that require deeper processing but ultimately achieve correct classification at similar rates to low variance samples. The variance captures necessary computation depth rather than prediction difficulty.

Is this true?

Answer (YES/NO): NO